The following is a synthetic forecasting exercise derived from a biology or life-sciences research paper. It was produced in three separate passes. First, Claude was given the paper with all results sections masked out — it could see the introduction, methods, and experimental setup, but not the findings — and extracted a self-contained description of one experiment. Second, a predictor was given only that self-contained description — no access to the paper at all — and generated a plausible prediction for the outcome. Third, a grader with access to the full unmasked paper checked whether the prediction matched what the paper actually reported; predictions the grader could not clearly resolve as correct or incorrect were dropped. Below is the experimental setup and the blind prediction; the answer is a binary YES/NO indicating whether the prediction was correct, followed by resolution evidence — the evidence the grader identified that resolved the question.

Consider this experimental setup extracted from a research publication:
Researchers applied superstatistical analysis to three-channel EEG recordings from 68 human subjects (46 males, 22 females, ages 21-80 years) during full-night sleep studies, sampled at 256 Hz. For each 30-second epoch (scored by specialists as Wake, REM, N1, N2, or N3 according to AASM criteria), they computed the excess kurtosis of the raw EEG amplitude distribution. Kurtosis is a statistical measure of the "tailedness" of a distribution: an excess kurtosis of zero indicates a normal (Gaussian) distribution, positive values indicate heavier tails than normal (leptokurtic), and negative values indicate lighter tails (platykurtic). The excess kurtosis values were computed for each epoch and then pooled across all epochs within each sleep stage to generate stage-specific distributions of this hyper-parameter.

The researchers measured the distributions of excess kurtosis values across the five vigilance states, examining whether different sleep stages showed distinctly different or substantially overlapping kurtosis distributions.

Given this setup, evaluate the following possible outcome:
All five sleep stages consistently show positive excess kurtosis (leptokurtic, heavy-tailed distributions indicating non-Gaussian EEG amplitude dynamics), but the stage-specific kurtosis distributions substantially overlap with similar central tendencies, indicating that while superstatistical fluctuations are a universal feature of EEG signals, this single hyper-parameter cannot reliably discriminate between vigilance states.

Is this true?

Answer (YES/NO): NO